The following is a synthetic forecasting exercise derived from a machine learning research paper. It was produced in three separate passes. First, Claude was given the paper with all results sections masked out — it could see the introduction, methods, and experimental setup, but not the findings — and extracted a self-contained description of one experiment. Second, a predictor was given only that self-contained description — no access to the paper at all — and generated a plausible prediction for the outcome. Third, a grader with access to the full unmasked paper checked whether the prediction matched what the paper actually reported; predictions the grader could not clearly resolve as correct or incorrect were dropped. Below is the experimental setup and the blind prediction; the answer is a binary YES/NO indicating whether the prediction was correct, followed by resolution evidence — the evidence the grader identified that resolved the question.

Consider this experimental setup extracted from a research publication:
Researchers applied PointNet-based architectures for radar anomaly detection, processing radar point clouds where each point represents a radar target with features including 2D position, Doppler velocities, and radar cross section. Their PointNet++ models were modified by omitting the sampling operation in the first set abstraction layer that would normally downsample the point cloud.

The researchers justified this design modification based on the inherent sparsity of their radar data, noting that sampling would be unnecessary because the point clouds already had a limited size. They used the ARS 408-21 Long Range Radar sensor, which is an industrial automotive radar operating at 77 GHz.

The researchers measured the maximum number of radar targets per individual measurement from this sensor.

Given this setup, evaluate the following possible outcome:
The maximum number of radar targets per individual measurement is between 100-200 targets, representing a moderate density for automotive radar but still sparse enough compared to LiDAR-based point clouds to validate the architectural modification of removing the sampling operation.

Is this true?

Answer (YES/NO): NO